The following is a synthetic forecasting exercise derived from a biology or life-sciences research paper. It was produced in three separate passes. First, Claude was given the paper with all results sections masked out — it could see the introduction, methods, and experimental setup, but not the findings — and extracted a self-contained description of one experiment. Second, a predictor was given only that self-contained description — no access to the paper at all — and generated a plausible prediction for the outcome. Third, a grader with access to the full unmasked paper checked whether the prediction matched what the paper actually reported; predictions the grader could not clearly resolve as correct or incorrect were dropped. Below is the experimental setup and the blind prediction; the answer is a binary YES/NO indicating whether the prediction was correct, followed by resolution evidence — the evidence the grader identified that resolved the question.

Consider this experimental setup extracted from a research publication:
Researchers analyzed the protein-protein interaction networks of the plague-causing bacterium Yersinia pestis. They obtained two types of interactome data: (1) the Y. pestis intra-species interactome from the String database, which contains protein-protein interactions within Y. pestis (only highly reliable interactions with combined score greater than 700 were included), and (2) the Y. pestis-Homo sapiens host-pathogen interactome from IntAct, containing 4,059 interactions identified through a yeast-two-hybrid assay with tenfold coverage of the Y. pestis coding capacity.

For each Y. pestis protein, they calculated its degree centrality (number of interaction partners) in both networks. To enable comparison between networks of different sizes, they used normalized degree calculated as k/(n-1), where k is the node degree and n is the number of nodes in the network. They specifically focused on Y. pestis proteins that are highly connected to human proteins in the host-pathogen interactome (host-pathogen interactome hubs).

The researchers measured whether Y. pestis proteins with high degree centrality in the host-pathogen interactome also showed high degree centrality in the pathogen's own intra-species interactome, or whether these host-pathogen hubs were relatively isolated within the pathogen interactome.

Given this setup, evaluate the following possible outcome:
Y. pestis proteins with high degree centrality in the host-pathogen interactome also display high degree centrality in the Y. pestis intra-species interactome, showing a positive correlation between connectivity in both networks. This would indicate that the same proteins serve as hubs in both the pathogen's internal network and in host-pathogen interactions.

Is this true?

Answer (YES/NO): NO